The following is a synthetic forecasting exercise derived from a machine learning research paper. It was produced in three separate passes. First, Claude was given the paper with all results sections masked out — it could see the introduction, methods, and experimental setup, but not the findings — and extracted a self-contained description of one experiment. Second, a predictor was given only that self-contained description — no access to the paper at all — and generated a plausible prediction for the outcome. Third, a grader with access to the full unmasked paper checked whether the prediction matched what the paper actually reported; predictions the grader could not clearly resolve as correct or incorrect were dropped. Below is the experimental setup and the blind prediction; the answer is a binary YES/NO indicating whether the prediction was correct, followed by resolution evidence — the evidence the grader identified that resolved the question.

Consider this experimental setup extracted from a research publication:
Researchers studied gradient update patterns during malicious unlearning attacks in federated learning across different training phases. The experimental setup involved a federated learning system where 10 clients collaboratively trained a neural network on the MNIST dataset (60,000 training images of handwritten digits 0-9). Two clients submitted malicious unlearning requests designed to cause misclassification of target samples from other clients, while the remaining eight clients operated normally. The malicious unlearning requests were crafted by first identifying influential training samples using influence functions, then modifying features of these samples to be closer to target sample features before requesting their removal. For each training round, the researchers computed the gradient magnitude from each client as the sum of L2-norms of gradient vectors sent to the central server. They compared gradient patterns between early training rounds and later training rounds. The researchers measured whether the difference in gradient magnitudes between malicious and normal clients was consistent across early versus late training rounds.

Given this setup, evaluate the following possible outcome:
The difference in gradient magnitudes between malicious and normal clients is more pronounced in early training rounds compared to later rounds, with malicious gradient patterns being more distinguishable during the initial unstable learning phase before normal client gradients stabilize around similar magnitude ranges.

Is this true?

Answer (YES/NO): YES